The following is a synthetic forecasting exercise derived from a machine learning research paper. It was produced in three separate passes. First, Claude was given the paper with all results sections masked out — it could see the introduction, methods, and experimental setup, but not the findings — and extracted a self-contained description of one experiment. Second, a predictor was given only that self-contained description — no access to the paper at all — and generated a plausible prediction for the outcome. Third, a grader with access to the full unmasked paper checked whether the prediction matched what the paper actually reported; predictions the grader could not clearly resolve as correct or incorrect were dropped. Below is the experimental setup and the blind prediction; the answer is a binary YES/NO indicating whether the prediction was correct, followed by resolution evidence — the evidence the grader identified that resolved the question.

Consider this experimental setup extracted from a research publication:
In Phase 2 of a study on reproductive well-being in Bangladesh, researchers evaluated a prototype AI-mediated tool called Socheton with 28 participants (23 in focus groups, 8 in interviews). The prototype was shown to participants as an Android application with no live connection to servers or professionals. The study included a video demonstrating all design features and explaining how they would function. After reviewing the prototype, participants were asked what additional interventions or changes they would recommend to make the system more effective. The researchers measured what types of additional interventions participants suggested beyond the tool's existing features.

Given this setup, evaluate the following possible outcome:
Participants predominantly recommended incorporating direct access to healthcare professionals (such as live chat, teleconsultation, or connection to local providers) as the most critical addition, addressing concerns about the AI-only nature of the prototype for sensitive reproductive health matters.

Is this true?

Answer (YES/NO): NO